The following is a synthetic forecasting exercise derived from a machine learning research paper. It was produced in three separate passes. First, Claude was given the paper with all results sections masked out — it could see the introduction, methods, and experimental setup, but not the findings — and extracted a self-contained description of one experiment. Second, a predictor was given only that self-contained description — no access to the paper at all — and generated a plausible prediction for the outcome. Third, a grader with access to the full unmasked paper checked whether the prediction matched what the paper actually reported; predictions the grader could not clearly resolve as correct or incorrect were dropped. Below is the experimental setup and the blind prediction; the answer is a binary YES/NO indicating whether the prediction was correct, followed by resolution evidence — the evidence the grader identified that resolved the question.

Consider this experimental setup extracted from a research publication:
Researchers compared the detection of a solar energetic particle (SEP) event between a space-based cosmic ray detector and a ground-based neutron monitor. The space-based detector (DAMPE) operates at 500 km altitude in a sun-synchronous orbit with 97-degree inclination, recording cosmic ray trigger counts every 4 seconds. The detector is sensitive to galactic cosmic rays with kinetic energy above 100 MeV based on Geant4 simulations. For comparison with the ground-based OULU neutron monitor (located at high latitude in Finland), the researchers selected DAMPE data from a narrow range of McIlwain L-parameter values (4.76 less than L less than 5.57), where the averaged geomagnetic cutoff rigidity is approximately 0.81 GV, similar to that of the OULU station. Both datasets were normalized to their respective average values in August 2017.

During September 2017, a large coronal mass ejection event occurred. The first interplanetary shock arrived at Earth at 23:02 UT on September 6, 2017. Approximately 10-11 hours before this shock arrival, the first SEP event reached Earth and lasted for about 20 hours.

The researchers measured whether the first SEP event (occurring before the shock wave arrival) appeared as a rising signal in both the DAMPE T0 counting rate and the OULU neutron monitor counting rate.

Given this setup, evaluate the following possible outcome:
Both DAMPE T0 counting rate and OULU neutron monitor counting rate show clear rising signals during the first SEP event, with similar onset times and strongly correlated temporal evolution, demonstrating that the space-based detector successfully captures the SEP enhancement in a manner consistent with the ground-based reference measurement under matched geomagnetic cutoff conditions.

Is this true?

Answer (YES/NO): NO